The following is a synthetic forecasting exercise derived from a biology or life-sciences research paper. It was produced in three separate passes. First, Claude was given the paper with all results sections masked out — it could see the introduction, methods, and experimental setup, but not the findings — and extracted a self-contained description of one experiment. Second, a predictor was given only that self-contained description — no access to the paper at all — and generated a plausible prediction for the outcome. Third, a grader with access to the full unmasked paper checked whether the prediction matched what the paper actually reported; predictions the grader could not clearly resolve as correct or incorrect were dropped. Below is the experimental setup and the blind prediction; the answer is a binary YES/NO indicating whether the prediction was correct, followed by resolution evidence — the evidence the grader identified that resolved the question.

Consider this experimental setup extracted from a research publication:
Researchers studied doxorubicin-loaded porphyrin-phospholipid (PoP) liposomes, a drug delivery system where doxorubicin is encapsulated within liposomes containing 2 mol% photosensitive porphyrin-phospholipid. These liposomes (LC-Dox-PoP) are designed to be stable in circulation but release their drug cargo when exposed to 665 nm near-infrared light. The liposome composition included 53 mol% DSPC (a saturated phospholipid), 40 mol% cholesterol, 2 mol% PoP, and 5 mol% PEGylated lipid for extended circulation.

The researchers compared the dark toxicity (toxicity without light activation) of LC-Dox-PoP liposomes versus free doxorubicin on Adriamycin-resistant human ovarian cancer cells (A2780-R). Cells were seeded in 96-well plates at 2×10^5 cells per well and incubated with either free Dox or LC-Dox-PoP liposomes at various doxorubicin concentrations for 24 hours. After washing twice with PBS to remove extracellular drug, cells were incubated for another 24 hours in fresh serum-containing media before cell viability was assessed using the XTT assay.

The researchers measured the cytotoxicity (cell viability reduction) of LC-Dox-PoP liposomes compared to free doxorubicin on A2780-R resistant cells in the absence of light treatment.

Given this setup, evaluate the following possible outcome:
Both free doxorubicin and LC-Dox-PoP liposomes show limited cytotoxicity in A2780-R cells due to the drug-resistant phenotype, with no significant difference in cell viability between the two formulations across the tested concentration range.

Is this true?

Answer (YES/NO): NO